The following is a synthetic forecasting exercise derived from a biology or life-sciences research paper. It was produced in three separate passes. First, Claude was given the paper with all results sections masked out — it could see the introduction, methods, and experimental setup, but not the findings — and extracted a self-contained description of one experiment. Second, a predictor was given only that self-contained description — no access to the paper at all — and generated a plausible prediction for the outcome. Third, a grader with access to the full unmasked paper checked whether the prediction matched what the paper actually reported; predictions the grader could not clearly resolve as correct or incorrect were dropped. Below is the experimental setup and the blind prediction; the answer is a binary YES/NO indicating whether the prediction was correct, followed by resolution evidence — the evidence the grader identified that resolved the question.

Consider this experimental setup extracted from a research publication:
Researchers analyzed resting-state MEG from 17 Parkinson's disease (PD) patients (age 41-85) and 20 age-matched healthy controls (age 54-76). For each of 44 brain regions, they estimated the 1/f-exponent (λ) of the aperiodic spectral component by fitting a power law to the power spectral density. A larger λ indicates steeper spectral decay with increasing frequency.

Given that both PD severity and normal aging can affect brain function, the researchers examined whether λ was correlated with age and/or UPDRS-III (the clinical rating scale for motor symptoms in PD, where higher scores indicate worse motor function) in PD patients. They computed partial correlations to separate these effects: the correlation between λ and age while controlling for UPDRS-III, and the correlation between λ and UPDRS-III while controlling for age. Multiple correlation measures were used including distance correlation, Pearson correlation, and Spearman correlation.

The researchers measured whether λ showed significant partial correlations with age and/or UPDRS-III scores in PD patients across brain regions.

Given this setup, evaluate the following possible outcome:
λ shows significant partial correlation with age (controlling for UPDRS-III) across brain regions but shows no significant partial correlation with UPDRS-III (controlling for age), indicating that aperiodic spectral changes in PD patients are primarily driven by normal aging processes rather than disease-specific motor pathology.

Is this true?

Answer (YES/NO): NO